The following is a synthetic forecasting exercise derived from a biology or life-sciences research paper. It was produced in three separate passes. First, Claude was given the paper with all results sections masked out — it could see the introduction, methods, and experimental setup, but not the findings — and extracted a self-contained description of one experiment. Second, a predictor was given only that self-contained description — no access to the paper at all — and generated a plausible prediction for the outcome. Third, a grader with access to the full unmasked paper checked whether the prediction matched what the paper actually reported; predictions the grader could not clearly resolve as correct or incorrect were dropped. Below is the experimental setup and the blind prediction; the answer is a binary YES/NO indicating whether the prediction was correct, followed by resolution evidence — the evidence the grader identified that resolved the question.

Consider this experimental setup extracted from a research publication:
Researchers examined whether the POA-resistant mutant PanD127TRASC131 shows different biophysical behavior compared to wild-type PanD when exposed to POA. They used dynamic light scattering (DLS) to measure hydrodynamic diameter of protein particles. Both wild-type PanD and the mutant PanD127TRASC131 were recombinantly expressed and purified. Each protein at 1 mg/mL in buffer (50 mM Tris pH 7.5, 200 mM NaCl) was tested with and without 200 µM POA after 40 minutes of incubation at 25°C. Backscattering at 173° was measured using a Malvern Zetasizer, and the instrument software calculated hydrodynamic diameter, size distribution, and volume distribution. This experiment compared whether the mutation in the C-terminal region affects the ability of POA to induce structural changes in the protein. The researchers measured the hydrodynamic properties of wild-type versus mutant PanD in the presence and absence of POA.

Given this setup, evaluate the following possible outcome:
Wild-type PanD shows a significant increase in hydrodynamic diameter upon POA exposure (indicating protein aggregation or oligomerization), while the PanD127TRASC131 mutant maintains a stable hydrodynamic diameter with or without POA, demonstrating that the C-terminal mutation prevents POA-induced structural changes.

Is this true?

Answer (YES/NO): YES